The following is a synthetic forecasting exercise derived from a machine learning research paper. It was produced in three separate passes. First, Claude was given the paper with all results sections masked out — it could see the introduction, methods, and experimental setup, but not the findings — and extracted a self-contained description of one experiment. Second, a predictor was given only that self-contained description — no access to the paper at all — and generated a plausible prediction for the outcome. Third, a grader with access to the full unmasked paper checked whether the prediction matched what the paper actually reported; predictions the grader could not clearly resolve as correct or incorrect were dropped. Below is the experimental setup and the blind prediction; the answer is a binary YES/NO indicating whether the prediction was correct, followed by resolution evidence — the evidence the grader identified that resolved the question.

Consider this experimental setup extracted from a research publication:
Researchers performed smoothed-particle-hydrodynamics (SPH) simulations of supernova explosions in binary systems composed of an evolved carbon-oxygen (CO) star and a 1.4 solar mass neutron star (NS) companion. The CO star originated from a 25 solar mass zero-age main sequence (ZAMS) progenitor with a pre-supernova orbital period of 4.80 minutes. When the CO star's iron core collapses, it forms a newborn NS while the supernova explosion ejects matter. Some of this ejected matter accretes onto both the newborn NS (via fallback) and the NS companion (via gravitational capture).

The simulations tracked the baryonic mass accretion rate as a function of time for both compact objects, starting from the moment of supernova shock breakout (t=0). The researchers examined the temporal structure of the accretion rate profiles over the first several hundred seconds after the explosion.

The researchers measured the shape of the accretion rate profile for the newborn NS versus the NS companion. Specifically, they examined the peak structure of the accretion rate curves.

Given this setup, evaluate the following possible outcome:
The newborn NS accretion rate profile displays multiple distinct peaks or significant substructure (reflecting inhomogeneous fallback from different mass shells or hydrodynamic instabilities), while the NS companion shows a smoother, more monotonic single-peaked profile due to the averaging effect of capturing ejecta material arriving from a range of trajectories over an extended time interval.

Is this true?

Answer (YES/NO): NO